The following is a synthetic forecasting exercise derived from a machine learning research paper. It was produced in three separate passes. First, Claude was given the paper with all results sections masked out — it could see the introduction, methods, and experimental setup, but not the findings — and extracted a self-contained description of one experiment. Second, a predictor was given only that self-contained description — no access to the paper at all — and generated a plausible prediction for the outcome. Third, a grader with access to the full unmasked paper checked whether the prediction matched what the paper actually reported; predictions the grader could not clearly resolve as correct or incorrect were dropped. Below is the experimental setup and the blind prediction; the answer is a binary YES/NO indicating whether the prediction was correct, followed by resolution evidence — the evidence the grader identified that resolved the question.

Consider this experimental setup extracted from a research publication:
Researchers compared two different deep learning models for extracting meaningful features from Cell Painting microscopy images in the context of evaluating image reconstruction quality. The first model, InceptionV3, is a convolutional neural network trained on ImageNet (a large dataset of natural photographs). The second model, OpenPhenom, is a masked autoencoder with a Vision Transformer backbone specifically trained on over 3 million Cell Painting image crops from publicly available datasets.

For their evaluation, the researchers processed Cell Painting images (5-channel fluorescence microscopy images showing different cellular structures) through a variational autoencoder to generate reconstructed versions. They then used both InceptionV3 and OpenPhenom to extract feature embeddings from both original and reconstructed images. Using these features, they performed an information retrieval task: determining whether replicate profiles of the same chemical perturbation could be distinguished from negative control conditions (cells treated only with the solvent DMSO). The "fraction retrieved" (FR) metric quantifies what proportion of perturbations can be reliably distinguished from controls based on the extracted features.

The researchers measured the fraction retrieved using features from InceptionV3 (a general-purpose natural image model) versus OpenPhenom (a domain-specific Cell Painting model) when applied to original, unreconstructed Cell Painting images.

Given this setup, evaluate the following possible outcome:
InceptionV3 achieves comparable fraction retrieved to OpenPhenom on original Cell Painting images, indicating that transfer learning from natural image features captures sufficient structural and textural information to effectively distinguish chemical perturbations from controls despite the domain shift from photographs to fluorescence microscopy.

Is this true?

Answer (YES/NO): NO